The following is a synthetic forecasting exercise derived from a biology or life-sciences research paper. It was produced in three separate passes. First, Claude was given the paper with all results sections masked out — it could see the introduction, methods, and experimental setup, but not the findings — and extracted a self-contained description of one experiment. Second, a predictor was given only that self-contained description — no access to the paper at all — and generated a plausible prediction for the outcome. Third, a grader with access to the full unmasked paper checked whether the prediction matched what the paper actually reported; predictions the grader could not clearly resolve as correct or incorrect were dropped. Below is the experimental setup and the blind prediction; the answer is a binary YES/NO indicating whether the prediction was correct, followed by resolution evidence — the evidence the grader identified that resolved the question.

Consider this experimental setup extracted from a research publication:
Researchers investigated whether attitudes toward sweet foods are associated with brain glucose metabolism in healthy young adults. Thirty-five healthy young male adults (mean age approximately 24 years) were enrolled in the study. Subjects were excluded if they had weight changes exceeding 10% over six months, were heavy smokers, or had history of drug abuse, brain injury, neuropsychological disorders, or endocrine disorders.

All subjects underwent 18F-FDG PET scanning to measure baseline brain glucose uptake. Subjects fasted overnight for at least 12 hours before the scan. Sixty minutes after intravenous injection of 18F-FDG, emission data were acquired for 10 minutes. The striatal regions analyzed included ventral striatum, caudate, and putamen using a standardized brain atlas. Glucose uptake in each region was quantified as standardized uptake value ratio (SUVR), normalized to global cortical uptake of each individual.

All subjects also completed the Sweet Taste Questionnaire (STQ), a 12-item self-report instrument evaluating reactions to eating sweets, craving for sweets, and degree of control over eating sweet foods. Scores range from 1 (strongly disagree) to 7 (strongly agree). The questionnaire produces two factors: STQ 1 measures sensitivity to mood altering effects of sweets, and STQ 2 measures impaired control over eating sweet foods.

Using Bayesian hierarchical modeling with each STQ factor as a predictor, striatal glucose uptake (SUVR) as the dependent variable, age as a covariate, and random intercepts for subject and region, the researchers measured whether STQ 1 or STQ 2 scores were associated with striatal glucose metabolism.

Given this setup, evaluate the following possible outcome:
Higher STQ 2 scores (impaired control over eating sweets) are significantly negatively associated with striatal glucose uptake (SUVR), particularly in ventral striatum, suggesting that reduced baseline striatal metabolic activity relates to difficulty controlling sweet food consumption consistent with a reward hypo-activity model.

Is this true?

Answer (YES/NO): NO